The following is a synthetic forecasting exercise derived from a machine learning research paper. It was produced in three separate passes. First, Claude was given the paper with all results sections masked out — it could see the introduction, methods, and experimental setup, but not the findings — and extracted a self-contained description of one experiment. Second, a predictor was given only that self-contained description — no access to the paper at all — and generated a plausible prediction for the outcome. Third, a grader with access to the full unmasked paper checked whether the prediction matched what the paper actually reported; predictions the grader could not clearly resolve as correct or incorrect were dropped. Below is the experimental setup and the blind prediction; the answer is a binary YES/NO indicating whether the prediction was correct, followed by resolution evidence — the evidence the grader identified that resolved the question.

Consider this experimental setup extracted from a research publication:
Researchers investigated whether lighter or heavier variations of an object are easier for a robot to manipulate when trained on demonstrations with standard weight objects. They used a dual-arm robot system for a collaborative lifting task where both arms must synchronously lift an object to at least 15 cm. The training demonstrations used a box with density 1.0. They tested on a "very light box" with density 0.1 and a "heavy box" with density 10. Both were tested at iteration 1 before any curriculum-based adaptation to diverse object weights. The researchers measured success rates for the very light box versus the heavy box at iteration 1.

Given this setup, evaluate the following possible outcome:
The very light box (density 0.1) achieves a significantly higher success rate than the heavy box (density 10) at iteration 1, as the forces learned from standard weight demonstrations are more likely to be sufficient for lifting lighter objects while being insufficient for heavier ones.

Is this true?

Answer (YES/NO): YES